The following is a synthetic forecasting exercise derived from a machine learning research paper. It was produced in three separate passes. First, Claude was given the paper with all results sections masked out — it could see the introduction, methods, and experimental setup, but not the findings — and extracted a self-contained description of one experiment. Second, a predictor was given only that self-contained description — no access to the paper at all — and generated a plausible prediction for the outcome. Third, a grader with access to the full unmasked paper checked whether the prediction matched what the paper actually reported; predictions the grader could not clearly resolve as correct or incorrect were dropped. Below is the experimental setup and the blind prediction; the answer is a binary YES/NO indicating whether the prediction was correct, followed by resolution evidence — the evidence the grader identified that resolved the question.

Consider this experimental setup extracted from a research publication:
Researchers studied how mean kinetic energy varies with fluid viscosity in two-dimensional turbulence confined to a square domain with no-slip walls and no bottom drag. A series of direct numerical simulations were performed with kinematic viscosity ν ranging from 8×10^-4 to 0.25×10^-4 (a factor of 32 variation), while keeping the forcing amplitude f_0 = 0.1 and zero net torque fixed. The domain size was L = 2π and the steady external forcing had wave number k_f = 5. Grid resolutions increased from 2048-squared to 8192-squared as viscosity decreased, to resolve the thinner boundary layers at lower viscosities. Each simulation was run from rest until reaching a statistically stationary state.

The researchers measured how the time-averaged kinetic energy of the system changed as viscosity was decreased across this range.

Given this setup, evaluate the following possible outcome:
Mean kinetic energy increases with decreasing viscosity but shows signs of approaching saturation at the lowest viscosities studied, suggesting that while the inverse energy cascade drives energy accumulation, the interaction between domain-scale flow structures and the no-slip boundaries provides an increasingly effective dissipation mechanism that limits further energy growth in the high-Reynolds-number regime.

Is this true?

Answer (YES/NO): NO